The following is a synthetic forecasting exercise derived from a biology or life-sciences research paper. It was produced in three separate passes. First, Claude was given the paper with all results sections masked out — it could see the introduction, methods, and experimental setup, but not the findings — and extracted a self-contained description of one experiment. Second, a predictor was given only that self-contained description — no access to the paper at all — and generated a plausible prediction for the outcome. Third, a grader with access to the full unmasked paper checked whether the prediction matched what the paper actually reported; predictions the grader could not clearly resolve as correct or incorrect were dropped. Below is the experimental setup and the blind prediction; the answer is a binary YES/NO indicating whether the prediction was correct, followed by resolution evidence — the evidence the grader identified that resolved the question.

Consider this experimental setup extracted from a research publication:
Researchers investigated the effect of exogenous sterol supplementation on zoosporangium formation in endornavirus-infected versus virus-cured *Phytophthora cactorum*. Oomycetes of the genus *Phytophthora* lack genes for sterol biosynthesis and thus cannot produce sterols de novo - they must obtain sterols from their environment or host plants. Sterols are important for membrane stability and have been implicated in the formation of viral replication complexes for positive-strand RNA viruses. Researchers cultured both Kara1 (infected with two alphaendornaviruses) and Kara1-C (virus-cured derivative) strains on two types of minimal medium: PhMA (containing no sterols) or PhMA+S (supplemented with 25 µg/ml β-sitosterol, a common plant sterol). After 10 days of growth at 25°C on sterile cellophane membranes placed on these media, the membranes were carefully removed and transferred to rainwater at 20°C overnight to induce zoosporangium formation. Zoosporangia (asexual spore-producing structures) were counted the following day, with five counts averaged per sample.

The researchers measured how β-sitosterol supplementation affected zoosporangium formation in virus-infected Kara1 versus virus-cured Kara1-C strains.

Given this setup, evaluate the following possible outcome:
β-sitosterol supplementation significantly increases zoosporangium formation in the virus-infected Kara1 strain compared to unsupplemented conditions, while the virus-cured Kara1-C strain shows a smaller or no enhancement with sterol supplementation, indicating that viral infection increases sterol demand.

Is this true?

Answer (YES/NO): YES